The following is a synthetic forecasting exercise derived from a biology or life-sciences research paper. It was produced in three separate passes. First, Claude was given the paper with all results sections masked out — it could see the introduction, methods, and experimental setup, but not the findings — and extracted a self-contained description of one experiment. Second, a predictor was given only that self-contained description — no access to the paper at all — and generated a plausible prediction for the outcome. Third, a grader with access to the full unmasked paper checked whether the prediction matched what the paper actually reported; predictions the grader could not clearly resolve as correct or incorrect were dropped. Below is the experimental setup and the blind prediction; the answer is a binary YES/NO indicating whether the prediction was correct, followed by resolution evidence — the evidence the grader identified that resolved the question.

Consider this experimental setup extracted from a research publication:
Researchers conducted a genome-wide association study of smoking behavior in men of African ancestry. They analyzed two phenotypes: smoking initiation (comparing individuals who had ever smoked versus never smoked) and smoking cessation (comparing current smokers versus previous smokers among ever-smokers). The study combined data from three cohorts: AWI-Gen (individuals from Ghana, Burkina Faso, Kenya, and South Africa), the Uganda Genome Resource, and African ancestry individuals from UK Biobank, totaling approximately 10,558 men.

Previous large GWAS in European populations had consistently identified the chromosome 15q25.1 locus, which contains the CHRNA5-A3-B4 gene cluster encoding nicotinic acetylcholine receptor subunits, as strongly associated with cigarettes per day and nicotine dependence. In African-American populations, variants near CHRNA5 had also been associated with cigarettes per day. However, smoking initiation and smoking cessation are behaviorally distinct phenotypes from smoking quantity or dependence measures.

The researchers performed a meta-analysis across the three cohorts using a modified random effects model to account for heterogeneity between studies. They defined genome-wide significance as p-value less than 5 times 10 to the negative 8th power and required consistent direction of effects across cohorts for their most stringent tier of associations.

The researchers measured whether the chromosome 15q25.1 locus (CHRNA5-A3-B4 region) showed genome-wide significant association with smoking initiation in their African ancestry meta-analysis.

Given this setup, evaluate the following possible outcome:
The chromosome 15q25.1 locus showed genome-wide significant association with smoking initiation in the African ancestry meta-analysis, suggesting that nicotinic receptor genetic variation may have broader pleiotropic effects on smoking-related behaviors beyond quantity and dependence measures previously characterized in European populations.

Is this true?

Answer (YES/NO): NO